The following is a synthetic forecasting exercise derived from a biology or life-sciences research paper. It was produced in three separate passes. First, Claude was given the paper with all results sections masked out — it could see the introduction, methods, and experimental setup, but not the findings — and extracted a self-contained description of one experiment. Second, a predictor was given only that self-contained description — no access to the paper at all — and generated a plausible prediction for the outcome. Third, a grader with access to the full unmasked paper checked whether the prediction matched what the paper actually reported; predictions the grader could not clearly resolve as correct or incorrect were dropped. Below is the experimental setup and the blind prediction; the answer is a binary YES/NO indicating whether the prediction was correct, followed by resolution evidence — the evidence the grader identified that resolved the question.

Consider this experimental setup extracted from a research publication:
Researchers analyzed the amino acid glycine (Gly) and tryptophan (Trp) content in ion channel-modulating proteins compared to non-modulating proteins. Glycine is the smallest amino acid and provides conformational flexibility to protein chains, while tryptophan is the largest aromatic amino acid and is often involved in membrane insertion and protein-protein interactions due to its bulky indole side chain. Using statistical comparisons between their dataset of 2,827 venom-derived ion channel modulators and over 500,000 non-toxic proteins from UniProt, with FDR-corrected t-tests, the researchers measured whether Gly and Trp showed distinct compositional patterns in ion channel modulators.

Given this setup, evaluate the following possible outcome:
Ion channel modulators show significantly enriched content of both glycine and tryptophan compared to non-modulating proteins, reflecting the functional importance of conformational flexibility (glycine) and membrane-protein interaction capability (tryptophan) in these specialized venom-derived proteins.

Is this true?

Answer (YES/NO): YES